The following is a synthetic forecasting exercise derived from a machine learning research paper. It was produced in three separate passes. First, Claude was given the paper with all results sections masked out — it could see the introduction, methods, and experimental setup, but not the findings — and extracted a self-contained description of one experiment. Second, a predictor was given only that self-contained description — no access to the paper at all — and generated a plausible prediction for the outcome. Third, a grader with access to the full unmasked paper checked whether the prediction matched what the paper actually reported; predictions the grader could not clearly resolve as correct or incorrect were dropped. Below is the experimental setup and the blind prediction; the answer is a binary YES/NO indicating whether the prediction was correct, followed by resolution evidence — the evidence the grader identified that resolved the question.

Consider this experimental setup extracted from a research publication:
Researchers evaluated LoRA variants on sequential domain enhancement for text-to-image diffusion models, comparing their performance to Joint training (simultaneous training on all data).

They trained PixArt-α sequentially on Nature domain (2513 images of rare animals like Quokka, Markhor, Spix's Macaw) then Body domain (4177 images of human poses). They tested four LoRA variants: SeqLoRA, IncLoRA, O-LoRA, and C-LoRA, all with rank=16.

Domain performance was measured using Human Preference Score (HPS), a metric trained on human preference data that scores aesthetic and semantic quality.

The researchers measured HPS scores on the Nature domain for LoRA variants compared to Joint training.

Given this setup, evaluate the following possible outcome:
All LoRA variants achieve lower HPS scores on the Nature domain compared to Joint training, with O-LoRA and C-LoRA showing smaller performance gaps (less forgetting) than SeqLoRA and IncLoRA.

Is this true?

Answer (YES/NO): NO